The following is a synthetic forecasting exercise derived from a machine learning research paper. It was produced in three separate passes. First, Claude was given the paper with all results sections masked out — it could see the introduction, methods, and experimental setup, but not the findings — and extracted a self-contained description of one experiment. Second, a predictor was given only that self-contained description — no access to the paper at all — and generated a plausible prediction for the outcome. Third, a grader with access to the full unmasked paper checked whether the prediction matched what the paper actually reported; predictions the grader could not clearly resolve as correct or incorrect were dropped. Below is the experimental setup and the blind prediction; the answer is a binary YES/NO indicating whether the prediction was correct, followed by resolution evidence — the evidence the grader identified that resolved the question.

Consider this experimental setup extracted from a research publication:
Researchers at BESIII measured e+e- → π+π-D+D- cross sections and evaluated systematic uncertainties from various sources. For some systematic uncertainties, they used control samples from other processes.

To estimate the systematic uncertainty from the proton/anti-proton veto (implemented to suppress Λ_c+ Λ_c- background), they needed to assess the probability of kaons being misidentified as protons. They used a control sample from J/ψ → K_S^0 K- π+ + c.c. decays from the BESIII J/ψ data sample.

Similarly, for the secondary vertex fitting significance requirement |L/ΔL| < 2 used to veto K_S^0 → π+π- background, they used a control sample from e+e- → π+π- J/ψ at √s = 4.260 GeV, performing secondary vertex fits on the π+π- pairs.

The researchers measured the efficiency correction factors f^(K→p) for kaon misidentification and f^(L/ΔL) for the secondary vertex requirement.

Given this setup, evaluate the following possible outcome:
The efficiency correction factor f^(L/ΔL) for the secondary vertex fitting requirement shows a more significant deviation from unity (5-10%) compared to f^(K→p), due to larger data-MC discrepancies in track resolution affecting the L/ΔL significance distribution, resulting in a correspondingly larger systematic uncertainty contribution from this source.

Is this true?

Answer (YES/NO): NO